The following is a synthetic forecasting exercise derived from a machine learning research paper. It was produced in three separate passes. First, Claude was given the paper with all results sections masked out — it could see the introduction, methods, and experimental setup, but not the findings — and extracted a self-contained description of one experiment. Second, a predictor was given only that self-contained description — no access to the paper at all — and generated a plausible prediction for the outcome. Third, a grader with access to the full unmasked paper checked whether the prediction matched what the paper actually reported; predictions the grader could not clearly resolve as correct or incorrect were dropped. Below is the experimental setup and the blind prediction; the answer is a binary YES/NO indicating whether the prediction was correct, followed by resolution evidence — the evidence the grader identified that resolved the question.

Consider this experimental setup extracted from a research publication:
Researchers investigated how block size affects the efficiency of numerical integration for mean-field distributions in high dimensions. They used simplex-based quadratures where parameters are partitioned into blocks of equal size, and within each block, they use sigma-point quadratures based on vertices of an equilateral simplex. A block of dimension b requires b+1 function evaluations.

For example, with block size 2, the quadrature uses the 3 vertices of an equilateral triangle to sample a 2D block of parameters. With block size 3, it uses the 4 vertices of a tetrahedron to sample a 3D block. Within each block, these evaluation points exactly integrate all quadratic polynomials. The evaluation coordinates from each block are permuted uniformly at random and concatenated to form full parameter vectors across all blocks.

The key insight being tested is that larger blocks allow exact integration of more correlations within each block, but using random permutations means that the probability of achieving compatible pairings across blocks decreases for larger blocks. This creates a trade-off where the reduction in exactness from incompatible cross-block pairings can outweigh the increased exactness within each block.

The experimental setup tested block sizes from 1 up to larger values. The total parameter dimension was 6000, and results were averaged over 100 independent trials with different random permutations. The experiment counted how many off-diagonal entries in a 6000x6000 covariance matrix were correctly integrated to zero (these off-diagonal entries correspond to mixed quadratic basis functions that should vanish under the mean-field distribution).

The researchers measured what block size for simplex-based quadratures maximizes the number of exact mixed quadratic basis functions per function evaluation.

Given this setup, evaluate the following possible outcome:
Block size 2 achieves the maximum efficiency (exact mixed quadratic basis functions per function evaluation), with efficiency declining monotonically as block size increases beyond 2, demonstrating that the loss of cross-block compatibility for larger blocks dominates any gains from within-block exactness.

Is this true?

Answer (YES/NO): NO